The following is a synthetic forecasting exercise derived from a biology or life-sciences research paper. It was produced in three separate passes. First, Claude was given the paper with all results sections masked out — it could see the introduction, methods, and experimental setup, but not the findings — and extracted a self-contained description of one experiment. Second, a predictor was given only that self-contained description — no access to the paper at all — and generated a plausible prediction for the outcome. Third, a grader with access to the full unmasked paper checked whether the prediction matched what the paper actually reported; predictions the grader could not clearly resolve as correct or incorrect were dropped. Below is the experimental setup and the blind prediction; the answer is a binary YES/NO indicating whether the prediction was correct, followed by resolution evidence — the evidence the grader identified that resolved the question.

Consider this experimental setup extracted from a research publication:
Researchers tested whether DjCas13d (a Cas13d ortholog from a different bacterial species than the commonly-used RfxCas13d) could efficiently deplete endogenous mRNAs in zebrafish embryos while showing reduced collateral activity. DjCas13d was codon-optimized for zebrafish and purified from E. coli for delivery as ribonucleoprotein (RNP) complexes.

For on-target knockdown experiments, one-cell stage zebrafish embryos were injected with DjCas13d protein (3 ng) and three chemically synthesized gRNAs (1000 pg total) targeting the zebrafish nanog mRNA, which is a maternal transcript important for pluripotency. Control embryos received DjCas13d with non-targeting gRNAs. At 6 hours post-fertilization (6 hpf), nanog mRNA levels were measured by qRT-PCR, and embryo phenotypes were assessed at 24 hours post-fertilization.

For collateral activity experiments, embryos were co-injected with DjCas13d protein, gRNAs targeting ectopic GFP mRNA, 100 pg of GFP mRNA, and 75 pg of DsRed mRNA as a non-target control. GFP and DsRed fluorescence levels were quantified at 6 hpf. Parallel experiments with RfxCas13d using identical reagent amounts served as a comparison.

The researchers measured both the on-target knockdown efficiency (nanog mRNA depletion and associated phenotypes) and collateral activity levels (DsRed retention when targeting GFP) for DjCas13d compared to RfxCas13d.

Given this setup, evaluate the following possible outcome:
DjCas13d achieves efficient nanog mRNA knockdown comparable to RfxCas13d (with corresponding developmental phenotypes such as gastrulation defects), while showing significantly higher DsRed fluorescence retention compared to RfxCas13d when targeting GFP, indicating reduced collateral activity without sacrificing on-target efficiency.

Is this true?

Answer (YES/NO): YES